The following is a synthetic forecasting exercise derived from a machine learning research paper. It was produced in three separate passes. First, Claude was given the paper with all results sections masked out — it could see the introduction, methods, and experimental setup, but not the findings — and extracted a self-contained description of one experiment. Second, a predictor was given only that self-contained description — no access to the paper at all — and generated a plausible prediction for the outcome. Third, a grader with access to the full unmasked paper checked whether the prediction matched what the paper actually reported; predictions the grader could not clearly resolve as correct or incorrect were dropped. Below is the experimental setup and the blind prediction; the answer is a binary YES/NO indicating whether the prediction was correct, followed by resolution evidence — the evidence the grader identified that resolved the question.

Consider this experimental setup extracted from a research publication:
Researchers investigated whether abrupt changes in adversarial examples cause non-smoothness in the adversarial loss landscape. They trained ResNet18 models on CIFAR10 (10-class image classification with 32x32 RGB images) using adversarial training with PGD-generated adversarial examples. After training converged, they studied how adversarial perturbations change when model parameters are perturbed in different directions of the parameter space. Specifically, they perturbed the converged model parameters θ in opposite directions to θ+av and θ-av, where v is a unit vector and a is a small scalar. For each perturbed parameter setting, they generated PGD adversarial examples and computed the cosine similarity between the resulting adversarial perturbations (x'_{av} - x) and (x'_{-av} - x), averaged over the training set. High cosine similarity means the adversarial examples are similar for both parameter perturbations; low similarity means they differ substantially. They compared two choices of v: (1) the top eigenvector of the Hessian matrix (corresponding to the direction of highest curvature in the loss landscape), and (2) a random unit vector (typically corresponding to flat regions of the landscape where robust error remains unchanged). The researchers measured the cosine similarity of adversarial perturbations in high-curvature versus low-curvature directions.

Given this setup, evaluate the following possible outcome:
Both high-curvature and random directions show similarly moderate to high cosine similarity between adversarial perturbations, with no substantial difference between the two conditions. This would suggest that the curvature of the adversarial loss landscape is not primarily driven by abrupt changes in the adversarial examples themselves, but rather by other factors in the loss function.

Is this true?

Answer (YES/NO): NO